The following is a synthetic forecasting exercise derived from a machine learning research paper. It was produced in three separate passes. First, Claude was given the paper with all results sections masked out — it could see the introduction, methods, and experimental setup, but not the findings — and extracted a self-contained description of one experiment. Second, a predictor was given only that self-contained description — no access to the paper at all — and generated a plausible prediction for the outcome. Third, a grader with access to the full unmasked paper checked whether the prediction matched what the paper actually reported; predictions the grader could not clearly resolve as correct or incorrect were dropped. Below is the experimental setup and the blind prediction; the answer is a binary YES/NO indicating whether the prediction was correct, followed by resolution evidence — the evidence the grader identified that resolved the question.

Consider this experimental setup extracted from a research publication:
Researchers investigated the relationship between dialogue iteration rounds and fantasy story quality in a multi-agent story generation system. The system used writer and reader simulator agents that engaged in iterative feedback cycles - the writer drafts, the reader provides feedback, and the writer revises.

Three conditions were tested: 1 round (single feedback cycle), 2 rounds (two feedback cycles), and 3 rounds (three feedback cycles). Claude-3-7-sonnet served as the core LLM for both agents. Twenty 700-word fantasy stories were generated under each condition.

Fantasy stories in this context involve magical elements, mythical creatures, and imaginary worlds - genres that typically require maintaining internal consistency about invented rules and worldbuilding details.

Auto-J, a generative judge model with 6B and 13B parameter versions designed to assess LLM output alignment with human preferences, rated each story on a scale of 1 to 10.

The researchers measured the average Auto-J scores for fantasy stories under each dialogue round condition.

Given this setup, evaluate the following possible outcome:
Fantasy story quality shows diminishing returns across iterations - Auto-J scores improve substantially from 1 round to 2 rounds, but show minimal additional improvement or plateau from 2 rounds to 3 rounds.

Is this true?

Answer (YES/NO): NO